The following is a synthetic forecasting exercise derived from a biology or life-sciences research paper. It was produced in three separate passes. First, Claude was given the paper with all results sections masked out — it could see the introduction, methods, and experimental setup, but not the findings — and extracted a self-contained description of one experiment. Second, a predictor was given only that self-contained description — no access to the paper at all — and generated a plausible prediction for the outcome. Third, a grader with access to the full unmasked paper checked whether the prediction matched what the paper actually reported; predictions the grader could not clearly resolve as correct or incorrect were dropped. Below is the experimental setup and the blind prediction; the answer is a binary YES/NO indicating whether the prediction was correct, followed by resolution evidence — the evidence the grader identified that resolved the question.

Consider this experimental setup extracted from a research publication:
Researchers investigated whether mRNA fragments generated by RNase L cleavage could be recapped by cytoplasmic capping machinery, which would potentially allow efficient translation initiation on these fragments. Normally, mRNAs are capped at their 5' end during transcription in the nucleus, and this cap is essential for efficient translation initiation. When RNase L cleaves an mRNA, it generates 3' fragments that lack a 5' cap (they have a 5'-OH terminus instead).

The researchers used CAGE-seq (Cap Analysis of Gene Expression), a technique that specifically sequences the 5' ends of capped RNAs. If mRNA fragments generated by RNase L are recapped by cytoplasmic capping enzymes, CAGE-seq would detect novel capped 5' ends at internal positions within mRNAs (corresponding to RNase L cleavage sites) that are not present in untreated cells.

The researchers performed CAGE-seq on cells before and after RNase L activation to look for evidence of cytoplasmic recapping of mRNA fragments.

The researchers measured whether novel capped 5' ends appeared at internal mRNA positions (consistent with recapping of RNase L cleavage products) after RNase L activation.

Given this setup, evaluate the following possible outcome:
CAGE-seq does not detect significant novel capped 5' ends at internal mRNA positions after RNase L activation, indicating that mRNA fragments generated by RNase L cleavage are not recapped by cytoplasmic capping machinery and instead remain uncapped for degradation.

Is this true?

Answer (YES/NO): YES